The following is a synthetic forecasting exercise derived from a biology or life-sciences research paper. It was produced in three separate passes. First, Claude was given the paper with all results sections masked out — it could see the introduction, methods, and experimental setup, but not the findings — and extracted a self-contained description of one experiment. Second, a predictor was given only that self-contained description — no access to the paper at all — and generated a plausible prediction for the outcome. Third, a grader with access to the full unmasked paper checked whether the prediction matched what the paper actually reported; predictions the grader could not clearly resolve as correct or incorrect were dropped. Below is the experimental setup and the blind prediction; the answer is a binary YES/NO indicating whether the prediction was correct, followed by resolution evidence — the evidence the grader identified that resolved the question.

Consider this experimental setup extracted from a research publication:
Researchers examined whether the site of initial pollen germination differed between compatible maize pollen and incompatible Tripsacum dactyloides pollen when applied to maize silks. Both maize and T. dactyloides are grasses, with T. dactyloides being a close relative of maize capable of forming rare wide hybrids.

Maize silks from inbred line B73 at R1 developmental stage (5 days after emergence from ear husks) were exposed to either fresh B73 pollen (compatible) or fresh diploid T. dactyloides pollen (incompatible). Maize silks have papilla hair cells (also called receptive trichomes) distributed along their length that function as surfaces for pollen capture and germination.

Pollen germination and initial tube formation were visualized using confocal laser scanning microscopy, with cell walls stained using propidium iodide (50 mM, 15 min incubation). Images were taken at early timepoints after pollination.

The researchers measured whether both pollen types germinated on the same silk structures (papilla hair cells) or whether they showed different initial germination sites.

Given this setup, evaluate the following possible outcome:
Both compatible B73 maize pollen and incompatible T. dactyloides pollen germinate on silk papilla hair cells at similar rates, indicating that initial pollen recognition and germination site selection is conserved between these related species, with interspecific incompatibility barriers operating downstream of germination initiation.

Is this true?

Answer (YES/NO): YES